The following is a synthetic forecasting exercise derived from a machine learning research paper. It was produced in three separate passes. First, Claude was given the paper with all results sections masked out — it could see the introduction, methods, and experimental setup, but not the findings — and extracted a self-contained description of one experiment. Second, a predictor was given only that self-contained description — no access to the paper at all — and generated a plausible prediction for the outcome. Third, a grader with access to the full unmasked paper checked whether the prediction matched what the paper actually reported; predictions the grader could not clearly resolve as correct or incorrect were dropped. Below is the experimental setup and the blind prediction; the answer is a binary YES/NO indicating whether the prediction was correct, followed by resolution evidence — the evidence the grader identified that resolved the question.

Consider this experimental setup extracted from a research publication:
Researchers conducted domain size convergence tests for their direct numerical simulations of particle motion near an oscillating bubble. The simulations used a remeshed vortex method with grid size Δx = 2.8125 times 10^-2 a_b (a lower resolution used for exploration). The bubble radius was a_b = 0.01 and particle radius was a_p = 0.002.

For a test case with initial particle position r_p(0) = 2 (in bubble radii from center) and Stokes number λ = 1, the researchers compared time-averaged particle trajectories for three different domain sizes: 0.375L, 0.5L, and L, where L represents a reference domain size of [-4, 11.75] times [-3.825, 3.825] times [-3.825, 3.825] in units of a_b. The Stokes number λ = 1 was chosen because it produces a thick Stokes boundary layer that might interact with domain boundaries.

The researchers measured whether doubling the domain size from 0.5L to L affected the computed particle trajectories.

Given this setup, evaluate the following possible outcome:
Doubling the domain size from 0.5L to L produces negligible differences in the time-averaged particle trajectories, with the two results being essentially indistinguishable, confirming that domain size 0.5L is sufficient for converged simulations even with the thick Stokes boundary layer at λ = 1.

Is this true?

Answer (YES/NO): YES